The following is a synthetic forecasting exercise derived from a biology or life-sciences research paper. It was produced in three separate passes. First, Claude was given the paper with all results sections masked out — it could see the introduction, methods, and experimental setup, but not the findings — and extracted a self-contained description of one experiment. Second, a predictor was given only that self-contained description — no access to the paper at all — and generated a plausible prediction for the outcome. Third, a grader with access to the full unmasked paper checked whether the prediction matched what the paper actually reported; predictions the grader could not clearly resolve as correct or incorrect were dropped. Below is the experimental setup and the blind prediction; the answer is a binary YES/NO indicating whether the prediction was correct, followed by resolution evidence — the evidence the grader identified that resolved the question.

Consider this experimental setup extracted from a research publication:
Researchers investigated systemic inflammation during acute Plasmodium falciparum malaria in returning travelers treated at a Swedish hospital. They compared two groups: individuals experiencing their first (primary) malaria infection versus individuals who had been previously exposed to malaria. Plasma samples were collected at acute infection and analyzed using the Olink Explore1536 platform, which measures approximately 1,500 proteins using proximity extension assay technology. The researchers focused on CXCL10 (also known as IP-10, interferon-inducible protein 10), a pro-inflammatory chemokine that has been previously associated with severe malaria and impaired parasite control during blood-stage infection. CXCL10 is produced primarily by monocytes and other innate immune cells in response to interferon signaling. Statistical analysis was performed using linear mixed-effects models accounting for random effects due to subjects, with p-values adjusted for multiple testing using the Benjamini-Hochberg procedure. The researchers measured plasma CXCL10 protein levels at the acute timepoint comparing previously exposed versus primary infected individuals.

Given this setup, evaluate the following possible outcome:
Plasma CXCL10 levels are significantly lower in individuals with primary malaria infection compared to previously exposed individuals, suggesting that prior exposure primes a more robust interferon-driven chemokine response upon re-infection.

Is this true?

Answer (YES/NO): NO